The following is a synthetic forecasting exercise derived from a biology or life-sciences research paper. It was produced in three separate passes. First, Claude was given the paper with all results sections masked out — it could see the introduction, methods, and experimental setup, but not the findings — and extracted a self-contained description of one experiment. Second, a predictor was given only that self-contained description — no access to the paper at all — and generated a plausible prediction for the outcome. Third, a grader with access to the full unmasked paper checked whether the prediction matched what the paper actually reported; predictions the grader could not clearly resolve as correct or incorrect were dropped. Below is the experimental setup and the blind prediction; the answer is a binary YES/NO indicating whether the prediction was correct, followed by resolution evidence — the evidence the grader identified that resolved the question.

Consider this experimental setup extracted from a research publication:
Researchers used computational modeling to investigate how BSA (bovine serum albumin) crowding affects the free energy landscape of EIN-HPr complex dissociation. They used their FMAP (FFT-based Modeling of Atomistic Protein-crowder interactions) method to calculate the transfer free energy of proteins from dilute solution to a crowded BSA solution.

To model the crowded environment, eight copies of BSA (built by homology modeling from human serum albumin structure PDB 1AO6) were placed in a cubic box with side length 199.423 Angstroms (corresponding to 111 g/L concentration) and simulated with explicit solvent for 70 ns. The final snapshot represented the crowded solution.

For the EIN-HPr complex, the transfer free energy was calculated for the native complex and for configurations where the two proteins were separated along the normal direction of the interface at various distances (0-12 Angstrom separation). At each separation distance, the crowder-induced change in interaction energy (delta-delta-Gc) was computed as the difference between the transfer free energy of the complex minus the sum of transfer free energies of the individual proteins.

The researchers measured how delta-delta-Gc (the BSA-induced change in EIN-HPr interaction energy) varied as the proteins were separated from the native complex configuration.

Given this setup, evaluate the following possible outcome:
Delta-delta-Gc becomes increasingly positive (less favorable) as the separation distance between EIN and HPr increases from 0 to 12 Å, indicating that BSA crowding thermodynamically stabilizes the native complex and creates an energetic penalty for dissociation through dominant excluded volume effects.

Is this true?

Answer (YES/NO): NO